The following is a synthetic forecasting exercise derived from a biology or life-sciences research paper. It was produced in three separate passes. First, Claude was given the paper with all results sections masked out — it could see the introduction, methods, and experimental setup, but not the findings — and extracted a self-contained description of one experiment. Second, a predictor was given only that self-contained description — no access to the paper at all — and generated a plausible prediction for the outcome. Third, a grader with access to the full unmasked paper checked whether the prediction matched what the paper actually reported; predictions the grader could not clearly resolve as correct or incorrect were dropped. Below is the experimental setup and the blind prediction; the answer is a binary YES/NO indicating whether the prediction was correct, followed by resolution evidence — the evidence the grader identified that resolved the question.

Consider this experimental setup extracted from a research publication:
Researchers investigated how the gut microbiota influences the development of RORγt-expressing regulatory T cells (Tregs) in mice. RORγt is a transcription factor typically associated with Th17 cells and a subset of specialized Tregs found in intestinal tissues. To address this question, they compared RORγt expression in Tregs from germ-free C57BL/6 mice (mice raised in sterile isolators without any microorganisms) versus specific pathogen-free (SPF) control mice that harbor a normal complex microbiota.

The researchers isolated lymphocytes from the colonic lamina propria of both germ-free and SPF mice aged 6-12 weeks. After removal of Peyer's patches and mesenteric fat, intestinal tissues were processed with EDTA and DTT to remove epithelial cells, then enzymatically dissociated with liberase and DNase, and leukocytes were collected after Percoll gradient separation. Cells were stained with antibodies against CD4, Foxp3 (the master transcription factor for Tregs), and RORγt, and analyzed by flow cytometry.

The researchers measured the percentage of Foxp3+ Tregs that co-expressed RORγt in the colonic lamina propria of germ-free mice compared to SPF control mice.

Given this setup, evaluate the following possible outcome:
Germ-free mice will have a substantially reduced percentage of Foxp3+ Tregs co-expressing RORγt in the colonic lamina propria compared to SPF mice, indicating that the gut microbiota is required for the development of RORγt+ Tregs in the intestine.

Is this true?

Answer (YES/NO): YES